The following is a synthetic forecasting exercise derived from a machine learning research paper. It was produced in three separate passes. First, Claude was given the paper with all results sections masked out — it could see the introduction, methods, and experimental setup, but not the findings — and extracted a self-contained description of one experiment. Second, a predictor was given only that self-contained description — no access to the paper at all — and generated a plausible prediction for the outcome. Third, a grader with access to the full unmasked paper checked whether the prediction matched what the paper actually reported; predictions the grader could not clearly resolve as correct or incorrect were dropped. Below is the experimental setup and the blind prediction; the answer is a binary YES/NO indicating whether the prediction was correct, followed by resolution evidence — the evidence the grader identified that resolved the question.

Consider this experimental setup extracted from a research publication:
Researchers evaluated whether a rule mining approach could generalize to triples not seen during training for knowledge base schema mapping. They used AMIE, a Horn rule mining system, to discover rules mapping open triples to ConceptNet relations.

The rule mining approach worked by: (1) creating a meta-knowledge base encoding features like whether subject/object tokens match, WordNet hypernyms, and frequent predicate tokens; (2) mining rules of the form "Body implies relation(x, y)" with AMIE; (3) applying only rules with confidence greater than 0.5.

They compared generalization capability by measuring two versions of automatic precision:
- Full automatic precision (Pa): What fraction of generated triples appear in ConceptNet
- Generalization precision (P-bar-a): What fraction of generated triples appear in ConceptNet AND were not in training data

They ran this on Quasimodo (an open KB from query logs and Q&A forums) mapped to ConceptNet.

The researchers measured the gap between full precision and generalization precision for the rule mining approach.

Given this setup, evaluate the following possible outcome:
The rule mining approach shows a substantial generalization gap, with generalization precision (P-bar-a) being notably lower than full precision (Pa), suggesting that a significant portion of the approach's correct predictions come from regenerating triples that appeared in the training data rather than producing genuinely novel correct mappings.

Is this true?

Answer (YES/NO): YES